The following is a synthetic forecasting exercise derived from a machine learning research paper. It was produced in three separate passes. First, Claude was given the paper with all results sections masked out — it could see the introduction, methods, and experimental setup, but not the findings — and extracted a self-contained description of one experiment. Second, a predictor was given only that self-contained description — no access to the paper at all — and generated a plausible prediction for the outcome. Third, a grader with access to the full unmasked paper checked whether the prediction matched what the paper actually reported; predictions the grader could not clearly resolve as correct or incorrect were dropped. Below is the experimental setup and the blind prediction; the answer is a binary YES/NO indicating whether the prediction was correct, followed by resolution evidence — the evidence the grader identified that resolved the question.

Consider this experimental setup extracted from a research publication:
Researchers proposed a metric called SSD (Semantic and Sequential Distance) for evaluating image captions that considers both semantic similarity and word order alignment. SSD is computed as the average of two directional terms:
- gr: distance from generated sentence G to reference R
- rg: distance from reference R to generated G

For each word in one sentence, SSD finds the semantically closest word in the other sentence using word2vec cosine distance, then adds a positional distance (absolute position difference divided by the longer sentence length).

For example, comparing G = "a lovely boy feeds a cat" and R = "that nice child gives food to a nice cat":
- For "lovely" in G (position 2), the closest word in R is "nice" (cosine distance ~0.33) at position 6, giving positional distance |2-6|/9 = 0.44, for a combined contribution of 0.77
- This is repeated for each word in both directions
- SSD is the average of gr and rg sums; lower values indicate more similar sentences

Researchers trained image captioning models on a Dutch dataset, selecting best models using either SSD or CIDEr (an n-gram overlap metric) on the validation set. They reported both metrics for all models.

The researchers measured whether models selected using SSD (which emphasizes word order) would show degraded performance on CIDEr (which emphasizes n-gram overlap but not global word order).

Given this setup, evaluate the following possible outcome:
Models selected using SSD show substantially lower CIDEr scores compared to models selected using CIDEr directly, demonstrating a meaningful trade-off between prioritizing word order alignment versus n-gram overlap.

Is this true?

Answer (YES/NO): NO